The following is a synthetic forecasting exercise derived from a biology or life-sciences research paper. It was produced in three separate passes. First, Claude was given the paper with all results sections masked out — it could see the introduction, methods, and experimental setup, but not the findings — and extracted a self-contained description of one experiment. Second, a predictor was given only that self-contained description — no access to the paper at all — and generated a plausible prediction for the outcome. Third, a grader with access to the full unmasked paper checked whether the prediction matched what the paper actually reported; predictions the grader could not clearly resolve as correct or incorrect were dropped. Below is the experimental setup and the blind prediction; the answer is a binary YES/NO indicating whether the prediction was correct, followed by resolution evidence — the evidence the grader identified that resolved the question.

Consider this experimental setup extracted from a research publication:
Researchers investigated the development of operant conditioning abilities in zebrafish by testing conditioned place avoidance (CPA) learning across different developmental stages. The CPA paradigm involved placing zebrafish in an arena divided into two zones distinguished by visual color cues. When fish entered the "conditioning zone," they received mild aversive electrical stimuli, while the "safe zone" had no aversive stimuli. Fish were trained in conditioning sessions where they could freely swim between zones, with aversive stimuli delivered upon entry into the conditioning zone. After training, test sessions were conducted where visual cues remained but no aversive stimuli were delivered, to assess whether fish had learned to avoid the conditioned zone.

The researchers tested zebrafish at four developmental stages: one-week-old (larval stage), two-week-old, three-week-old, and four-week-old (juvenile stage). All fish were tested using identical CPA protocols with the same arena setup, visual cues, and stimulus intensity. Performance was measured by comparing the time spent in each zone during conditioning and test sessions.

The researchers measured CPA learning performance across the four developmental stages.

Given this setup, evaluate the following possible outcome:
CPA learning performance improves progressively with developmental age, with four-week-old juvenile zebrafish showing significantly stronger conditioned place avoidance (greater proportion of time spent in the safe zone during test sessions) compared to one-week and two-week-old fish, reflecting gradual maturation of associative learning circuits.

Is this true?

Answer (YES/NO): YES